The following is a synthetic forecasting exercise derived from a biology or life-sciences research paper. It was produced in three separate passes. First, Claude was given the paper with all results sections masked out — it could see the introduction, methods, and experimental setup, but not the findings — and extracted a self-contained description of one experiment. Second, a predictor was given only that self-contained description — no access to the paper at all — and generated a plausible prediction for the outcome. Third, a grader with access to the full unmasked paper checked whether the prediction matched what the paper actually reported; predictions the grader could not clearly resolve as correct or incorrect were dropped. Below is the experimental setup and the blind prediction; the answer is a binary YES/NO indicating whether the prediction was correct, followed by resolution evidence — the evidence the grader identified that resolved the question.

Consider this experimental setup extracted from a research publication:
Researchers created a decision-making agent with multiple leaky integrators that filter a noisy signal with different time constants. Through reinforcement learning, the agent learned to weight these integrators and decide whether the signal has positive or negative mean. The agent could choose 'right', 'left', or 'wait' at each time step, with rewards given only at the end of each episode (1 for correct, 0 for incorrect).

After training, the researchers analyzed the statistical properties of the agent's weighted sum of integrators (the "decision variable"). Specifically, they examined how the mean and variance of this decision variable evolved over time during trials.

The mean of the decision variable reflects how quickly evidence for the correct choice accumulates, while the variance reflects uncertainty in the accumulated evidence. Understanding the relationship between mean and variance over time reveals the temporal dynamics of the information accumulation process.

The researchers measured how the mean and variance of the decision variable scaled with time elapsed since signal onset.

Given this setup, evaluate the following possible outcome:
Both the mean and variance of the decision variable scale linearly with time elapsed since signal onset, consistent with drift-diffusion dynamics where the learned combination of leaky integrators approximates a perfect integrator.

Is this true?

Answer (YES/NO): NO